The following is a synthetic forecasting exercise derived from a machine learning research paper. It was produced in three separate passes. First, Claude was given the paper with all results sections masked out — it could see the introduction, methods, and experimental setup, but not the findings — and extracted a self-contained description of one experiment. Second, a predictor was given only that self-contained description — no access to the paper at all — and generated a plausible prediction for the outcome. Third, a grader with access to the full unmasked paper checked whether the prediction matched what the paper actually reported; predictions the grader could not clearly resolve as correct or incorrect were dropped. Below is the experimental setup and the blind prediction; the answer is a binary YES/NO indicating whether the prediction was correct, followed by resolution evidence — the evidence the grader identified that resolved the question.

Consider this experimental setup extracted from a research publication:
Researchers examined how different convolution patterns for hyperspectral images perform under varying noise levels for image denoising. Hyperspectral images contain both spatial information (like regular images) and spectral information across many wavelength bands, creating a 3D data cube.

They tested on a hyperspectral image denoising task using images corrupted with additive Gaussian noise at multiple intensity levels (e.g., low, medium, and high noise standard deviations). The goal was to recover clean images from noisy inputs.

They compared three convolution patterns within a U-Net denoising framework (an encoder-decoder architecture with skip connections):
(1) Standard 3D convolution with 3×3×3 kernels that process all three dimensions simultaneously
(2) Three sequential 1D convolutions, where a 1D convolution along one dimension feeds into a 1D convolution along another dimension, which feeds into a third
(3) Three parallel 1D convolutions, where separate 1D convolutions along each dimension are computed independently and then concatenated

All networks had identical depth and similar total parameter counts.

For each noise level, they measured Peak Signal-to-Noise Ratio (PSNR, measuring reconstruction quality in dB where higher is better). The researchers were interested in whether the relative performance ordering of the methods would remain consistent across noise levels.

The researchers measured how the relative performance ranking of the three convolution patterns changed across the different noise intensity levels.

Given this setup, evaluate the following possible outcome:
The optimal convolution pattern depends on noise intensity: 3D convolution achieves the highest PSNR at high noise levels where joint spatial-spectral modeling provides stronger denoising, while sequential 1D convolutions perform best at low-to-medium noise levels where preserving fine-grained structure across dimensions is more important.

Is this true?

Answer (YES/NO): NO